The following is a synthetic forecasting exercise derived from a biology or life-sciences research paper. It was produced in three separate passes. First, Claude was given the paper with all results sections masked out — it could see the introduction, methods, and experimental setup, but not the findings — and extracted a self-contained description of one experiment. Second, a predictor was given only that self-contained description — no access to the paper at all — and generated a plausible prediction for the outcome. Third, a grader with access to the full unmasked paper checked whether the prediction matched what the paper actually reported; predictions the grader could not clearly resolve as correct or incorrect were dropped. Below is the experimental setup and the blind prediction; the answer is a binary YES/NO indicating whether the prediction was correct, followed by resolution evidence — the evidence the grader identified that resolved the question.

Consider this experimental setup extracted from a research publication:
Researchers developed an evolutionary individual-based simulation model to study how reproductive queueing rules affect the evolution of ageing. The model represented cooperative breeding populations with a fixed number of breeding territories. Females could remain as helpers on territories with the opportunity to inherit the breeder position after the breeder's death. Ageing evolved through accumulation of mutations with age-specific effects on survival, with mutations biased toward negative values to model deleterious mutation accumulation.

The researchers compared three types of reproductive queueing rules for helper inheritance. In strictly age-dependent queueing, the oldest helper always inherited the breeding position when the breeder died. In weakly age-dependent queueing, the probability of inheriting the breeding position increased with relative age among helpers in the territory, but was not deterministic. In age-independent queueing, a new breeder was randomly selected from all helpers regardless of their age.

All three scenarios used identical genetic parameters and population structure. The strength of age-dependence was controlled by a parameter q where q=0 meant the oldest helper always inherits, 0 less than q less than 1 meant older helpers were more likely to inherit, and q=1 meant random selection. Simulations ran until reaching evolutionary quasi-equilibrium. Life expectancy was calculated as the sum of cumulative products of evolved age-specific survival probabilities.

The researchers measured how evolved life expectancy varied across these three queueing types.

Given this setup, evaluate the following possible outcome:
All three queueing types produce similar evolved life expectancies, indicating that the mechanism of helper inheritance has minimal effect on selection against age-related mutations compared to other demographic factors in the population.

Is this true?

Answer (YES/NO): NO